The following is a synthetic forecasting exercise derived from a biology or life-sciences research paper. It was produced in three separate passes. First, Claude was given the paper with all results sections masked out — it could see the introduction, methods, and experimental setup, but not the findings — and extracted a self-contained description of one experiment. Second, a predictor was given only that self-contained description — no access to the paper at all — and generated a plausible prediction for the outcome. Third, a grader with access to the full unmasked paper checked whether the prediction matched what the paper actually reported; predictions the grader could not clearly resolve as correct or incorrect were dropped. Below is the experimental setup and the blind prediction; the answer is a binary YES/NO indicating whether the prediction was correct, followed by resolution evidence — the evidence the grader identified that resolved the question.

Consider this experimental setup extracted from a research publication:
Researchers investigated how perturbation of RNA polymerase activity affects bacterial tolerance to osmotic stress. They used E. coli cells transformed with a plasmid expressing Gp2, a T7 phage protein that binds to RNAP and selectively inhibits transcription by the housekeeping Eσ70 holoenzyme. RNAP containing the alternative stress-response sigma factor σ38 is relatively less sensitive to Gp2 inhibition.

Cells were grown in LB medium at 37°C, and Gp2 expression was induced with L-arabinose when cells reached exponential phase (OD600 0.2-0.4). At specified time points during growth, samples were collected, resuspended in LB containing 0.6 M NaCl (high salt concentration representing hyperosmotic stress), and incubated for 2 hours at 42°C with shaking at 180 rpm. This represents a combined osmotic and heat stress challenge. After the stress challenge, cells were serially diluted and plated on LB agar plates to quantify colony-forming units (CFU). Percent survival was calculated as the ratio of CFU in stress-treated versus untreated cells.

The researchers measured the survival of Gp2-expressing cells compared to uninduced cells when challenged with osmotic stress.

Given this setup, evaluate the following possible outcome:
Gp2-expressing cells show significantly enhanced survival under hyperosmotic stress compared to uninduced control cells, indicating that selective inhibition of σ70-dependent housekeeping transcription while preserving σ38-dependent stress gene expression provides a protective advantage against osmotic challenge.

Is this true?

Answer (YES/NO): NO